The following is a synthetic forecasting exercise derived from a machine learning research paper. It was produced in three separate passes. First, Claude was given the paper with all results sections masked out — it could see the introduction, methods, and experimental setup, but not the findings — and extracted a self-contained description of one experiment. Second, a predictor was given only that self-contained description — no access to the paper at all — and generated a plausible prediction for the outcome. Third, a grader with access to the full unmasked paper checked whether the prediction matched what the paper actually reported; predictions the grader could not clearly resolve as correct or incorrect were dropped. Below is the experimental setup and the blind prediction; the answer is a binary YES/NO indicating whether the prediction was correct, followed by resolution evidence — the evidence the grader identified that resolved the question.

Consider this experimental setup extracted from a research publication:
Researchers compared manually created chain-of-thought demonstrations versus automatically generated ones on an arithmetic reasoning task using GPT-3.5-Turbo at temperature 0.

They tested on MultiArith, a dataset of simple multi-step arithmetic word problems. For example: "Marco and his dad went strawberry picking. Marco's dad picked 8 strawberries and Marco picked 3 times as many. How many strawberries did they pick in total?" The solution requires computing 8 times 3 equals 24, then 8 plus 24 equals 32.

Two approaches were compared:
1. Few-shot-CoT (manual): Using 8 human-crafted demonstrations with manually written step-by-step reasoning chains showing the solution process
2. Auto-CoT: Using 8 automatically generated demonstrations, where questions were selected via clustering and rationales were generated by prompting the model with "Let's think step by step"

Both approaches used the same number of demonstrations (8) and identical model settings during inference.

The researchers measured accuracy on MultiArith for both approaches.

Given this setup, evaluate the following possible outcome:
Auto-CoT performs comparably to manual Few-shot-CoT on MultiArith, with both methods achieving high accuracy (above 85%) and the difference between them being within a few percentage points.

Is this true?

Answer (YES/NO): YES